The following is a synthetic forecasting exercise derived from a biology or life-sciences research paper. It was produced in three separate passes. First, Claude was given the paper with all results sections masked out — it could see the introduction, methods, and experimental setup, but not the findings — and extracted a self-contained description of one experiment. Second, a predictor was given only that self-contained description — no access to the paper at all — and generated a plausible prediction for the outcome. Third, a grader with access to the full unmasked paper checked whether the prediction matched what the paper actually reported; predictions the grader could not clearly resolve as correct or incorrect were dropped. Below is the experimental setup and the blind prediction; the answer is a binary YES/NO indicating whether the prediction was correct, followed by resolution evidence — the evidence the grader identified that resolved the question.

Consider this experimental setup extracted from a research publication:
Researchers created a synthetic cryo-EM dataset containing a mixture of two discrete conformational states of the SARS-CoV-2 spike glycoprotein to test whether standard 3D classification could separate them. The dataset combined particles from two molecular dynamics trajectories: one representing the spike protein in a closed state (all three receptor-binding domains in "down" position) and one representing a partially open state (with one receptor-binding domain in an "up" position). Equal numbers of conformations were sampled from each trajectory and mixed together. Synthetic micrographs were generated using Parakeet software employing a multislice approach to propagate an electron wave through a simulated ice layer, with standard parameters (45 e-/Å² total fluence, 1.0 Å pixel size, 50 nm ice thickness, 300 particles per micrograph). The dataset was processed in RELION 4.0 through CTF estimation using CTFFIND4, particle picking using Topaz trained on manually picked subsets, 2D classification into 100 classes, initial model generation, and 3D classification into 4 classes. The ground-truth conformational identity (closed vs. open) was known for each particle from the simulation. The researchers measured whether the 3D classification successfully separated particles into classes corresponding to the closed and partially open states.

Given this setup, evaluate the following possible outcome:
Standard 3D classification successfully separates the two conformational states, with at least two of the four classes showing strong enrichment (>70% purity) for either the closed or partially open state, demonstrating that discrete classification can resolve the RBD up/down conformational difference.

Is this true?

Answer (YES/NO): YES